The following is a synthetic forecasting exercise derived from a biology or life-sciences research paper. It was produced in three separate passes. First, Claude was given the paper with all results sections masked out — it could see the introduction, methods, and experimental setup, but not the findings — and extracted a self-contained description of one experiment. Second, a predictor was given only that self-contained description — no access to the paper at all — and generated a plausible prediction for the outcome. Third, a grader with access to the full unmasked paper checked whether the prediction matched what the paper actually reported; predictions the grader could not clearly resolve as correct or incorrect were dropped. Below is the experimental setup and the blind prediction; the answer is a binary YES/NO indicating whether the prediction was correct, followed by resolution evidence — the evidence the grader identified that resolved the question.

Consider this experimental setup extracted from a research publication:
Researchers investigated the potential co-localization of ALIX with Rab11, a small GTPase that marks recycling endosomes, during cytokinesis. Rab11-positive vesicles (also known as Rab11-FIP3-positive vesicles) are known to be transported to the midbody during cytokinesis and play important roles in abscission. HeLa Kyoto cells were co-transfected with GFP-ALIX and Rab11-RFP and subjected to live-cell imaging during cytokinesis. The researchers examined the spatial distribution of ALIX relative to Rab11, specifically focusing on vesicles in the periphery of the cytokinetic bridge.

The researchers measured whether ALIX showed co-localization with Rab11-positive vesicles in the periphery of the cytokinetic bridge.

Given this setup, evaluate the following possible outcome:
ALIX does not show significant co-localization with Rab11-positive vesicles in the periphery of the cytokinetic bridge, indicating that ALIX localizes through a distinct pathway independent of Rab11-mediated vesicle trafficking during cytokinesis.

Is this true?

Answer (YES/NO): NO